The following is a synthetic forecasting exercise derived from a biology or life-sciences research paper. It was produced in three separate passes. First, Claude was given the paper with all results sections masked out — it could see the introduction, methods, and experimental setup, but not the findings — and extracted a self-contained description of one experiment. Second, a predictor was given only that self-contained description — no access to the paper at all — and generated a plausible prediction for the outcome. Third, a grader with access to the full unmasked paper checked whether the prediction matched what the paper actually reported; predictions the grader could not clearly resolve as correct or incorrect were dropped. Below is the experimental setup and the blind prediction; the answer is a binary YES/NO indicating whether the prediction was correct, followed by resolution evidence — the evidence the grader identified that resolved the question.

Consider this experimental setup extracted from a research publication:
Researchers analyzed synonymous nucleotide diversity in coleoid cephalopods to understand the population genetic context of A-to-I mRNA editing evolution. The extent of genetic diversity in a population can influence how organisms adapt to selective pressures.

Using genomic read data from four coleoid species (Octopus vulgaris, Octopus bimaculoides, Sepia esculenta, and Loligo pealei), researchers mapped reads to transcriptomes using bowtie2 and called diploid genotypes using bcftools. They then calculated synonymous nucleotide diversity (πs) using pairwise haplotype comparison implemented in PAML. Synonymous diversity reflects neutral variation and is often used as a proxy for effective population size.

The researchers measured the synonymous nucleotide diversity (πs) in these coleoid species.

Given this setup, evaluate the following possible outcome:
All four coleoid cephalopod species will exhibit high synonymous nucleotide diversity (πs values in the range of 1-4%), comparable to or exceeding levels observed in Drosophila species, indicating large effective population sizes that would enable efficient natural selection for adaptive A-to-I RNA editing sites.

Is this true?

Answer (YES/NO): NO